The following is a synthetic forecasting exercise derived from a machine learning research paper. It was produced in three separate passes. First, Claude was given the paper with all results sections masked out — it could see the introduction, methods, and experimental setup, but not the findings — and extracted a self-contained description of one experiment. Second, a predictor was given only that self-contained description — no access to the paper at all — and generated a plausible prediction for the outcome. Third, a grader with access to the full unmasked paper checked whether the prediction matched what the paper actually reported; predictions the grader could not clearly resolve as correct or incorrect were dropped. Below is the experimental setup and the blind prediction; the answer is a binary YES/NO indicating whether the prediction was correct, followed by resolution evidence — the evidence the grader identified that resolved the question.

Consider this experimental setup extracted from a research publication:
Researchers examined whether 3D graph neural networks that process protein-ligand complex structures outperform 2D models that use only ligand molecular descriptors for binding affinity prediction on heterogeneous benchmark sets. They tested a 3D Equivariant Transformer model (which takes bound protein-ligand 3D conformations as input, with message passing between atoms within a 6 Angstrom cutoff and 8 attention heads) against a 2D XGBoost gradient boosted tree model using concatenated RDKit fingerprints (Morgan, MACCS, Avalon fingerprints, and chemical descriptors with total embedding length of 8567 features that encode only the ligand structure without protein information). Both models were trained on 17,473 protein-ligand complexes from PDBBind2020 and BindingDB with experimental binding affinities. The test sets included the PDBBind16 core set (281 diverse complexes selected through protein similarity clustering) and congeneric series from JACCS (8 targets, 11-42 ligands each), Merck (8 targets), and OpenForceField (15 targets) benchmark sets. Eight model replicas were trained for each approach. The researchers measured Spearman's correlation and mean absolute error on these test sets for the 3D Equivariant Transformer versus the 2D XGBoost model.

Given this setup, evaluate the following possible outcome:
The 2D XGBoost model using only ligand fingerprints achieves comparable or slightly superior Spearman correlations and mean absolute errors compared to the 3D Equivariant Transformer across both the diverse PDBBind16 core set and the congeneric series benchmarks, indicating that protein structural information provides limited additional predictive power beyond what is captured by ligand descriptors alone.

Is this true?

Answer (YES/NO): NO